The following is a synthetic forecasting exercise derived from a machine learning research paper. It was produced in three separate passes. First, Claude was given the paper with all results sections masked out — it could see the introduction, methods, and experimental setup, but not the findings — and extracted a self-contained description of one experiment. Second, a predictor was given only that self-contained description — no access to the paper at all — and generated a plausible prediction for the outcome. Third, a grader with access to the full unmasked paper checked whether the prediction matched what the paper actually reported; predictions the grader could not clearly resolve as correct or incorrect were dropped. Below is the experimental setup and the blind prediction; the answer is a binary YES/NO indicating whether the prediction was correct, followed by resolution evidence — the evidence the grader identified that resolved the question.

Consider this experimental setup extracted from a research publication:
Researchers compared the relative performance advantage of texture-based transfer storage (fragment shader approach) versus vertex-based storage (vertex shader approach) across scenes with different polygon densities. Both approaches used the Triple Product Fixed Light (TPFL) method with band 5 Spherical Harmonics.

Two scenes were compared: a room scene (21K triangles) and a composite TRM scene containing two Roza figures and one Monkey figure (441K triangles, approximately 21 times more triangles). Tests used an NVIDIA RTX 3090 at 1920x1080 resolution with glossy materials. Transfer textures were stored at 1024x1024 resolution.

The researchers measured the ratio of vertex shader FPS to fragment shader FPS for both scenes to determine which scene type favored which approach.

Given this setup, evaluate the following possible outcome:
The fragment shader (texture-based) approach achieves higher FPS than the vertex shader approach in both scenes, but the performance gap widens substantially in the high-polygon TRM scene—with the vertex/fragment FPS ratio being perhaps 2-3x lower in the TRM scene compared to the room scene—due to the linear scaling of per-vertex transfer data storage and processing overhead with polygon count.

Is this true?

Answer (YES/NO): NO